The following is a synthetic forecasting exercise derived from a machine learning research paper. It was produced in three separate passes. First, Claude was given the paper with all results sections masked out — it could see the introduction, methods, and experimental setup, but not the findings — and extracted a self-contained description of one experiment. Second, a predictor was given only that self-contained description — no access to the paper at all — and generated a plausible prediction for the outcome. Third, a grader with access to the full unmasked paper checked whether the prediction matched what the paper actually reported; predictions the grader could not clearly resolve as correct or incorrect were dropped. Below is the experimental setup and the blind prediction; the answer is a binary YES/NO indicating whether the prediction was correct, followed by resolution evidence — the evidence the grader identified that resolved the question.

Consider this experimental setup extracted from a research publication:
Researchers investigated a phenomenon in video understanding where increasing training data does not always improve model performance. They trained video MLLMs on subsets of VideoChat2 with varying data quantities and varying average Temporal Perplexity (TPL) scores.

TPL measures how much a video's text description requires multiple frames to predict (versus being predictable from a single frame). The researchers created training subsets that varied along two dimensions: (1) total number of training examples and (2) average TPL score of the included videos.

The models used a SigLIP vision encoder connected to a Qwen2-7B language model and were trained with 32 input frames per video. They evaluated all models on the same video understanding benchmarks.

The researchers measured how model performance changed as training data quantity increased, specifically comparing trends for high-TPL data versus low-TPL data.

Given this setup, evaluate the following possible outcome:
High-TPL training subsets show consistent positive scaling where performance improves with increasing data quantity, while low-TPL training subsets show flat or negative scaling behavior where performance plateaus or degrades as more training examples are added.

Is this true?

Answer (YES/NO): YES